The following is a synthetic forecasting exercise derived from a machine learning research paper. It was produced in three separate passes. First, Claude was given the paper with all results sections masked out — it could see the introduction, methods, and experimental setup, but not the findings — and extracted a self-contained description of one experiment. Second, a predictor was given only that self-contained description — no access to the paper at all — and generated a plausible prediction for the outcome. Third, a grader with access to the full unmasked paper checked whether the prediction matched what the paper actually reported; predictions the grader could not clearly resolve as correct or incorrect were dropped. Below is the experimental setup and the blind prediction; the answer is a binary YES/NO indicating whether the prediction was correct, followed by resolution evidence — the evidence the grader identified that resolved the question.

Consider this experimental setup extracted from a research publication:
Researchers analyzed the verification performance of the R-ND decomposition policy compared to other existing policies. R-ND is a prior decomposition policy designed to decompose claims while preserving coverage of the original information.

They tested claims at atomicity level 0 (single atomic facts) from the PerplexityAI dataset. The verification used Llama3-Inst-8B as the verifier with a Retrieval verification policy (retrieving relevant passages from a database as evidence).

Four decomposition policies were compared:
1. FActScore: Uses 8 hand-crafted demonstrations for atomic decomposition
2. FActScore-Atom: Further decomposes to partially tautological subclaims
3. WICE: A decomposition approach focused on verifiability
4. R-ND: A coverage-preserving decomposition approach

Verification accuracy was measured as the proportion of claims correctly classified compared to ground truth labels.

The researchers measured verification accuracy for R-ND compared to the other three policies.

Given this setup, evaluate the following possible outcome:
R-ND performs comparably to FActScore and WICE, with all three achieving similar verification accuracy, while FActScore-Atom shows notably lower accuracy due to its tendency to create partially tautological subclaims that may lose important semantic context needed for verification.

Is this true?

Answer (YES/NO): NO